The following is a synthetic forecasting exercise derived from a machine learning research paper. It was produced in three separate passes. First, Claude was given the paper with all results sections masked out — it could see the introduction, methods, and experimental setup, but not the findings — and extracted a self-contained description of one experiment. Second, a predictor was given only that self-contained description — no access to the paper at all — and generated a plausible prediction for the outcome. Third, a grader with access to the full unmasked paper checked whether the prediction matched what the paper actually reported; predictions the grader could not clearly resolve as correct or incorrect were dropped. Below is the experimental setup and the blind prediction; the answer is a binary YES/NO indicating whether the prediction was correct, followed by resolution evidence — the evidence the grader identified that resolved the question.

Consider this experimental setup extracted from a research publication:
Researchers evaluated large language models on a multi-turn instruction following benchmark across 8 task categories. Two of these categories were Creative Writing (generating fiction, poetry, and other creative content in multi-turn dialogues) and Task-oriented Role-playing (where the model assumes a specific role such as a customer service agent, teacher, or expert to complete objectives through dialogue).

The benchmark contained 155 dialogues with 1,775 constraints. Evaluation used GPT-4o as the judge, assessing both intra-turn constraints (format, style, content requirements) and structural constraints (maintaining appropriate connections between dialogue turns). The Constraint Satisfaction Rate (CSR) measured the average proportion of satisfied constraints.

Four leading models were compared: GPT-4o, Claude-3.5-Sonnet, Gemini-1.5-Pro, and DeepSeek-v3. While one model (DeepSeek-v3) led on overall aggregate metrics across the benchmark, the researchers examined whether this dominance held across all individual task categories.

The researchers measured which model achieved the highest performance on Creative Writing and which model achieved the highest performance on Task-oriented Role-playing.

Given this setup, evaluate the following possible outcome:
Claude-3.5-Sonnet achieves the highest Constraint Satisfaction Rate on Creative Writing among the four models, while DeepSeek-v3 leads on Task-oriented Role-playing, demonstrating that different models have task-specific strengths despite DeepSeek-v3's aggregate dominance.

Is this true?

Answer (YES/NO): NO